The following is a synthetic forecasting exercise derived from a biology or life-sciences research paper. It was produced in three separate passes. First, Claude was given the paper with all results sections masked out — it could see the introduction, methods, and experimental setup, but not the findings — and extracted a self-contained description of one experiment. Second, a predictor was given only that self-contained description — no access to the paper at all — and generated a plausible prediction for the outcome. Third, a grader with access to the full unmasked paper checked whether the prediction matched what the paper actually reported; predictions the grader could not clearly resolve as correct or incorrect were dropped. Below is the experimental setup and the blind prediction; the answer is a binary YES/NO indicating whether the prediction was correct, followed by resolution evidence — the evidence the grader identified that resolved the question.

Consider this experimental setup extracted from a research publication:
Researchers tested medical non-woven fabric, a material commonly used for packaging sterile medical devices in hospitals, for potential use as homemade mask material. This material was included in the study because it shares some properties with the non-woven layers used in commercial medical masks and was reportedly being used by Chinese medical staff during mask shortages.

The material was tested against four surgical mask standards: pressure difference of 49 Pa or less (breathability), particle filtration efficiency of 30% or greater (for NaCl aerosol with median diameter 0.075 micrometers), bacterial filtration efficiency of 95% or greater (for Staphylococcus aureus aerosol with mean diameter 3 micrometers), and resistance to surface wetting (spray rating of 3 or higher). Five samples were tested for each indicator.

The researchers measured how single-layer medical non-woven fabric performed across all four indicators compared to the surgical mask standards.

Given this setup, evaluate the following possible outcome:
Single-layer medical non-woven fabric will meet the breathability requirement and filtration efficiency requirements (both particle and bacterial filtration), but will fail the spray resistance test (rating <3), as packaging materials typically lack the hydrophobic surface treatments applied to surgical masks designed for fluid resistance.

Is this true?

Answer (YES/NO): NO